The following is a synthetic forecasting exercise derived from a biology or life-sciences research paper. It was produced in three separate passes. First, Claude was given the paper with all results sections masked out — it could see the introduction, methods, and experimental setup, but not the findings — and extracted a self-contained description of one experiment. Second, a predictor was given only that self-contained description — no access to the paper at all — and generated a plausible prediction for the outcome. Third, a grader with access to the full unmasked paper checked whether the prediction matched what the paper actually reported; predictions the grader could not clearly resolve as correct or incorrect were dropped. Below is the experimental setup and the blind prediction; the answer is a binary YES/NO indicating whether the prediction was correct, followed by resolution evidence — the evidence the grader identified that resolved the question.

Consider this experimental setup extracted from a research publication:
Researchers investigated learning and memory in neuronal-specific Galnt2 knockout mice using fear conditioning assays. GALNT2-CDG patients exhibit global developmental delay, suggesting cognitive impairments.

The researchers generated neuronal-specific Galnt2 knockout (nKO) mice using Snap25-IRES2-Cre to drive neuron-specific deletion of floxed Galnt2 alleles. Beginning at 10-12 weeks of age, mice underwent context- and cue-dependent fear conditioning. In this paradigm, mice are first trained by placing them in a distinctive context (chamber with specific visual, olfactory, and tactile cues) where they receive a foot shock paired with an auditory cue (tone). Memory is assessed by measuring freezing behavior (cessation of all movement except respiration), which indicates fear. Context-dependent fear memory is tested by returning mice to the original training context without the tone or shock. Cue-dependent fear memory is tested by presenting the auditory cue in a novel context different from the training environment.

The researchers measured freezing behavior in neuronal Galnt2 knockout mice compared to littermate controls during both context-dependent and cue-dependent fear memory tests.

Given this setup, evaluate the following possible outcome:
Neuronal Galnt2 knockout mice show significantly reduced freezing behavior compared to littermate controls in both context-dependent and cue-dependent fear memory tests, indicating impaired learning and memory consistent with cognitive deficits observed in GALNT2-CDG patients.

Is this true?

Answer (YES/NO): NO